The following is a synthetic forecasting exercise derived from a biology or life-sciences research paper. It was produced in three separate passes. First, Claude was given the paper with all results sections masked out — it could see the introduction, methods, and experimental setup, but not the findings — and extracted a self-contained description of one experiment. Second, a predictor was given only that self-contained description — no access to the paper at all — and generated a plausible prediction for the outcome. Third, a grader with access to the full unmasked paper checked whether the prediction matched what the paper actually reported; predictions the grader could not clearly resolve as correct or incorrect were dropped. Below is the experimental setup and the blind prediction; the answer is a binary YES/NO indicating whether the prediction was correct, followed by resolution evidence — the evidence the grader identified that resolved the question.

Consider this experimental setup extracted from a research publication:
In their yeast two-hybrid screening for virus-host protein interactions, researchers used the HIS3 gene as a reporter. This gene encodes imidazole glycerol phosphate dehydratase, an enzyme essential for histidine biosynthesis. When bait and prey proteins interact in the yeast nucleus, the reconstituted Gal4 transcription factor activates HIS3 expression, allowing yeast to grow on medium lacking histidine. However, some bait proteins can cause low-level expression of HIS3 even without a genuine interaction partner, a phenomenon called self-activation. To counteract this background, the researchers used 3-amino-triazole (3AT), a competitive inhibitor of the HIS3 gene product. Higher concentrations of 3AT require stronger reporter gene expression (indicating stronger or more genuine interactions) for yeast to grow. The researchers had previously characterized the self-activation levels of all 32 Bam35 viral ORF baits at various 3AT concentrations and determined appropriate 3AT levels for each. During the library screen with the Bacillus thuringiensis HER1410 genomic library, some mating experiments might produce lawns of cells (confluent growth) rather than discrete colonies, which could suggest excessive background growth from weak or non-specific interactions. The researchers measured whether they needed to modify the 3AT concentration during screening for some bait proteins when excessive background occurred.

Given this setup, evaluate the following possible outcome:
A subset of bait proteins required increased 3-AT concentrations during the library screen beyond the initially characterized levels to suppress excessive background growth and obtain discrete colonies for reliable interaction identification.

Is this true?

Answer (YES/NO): YES